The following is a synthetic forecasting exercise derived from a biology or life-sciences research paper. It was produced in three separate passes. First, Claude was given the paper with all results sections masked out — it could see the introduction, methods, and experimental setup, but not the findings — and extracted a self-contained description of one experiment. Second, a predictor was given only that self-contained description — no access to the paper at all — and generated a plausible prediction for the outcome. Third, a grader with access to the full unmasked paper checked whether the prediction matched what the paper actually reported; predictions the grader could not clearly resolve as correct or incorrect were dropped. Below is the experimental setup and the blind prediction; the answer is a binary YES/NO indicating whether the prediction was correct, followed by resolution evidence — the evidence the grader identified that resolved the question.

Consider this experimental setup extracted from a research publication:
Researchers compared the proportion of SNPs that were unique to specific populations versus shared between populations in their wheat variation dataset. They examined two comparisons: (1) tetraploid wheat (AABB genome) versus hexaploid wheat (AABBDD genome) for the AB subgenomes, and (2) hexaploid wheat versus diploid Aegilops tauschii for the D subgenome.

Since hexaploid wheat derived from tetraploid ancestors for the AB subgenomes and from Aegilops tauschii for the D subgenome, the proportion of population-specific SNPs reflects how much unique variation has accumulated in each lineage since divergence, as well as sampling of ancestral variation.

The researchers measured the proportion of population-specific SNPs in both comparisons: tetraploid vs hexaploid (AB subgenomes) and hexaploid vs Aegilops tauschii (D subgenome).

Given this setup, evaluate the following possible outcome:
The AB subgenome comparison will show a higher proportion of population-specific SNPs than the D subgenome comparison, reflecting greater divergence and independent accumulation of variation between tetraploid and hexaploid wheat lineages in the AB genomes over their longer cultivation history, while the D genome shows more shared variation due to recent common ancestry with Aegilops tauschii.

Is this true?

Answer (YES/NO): YES